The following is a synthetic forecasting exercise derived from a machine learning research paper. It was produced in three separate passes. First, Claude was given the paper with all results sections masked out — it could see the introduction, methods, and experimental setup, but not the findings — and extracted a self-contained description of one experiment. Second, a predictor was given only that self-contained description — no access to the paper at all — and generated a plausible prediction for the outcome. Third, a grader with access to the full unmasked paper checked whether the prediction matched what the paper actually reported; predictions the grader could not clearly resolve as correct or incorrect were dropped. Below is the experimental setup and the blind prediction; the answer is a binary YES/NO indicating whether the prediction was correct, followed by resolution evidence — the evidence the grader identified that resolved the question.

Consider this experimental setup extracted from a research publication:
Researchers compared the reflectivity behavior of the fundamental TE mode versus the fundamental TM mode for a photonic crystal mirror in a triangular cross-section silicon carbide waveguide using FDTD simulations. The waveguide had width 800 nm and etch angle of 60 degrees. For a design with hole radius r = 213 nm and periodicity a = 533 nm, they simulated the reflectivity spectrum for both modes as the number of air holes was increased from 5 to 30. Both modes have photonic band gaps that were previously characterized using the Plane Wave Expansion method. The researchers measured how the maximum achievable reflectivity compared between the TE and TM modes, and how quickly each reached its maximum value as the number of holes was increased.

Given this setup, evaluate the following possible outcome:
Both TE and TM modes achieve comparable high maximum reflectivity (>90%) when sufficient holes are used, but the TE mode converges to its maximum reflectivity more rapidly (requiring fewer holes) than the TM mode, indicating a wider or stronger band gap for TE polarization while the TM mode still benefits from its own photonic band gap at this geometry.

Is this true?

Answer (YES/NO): NO